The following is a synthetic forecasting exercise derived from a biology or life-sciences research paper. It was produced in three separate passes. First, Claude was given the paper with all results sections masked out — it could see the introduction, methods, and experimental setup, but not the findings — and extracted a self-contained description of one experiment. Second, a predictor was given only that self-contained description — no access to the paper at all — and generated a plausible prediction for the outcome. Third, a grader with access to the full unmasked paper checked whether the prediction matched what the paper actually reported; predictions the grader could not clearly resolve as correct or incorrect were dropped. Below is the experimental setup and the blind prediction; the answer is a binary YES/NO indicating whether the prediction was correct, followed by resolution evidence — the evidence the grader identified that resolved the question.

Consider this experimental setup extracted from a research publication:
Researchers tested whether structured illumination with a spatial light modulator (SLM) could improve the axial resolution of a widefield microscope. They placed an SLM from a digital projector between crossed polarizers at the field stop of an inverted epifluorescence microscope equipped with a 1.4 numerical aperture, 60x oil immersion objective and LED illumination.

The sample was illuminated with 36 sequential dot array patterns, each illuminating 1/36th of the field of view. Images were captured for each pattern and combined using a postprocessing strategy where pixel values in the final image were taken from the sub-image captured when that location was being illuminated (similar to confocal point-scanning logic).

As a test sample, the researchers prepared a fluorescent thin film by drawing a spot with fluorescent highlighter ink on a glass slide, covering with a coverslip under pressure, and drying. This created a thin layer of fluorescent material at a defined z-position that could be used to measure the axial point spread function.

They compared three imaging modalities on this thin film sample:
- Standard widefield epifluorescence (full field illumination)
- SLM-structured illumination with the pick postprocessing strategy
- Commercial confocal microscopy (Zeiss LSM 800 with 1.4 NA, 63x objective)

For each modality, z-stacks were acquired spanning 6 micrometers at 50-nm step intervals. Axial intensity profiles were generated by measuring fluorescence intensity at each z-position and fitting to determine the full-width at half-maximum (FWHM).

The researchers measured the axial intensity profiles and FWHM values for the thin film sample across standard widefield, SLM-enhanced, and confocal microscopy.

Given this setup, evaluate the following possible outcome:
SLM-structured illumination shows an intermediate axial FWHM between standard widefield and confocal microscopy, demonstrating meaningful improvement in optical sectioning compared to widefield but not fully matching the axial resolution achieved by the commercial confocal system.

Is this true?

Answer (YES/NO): YES